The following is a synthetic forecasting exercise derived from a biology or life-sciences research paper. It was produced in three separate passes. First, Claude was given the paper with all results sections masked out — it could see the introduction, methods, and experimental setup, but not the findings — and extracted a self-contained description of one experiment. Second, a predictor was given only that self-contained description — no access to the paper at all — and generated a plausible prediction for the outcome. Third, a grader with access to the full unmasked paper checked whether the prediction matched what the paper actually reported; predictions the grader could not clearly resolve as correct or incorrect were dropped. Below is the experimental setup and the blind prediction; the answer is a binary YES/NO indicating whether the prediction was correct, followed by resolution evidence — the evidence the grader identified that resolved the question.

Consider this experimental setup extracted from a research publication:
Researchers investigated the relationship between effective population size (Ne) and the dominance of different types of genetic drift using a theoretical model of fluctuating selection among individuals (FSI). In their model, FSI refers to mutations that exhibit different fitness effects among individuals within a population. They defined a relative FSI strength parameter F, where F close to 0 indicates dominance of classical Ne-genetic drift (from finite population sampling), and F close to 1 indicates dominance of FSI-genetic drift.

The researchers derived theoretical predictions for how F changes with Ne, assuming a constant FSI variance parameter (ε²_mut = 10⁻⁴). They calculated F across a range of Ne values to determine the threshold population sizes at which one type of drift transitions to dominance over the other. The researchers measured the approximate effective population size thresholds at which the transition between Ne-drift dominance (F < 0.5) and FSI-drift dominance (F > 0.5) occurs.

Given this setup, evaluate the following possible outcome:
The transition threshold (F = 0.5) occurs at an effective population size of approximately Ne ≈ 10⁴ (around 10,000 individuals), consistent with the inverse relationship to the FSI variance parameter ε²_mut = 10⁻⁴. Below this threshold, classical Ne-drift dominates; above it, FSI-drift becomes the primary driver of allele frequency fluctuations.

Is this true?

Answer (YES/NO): YES